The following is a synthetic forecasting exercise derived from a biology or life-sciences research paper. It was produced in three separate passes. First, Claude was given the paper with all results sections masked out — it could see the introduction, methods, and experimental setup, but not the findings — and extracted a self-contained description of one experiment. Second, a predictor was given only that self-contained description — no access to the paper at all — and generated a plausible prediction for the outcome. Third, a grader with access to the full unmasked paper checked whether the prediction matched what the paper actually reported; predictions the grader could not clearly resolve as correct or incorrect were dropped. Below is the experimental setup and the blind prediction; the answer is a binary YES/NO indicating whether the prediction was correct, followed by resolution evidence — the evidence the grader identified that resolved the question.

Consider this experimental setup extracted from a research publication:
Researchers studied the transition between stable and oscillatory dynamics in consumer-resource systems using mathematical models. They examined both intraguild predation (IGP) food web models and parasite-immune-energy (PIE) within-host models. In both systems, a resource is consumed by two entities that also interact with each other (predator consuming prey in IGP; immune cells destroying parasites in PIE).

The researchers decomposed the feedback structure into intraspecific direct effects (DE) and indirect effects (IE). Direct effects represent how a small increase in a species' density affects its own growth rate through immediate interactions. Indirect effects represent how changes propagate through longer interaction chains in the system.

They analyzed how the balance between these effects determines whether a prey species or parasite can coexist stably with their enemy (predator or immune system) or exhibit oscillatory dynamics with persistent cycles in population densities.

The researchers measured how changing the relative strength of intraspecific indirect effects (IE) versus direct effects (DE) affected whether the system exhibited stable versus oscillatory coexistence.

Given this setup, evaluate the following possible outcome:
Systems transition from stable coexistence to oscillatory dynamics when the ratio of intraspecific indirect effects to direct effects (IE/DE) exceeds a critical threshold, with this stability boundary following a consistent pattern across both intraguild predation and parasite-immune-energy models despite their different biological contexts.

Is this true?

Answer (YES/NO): NO